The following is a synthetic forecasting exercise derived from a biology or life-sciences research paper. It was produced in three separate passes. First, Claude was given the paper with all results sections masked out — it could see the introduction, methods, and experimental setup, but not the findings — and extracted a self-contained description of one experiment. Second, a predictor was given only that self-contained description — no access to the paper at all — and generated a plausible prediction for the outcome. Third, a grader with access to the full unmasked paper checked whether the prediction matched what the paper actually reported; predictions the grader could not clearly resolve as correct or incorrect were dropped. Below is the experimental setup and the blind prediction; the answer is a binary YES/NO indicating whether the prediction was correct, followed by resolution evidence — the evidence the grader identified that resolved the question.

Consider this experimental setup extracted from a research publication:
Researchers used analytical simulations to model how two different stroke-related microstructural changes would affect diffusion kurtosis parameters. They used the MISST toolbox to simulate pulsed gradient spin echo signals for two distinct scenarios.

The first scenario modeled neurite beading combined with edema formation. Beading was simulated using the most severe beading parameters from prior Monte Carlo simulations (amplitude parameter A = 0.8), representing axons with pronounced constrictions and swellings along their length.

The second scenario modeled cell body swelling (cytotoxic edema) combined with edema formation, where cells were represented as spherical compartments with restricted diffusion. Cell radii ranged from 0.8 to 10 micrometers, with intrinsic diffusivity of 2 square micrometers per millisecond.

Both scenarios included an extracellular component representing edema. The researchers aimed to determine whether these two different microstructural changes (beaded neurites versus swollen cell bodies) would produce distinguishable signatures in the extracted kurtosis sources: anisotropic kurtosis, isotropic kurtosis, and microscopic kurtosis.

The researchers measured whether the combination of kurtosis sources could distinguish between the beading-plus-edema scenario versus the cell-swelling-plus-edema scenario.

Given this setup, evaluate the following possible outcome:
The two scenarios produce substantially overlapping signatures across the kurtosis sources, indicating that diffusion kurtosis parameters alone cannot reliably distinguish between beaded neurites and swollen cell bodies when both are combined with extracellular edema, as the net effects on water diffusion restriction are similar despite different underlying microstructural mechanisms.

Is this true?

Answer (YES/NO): NO